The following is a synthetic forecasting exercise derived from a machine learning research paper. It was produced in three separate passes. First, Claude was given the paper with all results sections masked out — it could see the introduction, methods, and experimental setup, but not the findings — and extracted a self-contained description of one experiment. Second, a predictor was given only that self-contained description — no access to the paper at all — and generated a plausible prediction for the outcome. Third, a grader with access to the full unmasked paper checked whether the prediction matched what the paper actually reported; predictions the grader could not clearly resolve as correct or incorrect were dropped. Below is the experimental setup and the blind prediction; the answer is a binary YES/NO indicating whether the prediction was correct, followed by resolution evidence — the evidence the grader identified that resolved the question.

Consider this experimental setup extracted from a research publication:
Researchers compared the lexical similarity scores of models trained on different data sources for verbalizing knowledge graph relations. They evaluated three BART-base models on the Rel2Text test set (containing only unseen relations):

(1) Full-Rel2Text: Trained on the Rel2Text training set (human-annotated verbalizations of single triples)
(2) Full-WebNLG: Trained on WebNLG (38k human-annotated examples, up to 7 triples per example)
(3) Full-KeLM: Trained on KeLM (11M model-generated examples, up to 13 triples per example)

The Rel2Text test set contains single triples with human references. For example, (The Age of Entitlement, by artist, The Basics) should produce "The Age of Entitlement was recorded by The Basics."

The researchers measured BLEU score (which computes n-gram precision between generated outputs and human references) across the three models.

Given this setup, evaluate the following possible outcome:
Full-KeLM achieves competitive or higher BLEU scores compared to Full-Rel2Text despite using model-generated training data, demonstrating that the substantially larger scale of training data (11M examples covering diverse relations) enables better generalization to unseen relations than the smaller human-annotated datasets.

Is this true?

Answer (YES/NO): NO